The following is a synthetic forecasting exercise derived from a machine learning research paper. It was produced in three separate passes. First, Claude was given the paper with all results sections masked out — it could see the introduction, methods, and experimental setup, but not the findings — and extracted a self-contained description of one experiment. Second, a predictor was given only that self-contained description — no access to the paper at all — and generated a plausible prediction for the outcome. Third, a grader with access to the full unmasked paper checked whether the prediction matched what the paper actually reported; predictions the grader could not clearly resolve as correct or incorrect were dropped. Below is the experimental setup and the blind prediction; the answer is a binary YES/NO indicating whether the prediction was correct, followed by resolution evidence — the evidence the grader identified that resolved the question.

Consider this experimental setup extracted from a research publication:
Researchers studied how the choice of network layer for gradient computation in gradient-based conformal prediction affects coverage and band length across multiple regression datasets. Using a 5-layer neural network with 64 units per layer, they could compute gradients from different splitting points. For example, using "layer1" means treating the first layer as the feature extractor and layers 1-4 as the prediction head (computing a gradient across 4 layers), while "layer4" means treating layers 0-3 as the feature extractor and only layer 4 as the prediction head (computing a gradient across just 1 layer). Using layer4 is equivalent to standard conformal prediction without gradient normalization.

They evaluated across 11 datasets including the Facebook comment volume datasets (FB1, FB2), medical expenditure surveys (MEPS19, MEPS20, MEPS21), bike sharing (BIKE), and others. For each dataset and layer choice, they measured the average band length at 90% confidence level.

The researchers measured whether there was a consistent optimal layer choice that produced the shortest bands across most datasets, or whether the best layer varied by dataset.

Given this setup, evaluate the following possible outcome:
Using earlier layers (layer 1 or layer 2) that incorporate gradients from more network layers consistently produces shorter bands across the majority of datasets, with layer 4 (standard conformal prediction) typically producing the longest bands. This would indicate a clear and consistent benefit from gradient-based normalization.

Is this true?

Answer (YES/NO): NO